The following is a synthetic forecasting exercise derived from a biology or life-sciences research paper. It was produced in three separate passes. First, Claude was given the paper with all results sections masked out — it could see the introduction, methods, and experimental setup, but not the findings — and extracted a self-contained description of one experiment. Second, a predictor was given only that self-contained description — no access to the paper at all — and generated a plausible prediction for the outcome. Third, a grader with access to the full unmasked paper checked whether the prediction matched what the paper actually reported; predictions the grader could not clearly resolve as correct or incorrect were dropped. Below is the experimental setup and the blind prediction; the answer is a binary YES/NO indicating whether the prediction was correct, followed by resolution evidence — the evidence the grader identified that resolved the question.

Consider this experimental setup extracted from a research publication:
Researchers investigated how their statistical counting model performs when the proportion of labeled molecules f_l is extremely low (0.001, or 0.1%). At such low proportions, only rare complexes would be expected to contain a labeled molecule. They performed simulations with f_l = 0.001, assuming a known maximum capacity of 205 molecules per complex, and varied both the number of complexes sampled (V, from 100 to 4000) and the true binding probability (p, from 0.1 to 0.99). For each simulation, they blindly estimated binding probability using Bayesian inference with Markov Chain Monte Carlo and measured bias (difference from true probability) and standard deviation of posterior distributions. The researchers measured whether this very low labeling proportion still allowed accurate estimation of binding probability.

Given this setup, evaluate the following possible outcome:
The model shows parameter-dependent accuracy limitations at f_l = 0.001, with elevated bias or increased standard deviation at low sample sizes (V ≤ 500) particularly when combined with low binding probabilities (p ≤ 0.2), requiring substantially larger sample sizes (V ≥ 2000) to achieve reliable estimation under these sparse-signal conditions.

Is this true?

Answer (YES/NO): NO